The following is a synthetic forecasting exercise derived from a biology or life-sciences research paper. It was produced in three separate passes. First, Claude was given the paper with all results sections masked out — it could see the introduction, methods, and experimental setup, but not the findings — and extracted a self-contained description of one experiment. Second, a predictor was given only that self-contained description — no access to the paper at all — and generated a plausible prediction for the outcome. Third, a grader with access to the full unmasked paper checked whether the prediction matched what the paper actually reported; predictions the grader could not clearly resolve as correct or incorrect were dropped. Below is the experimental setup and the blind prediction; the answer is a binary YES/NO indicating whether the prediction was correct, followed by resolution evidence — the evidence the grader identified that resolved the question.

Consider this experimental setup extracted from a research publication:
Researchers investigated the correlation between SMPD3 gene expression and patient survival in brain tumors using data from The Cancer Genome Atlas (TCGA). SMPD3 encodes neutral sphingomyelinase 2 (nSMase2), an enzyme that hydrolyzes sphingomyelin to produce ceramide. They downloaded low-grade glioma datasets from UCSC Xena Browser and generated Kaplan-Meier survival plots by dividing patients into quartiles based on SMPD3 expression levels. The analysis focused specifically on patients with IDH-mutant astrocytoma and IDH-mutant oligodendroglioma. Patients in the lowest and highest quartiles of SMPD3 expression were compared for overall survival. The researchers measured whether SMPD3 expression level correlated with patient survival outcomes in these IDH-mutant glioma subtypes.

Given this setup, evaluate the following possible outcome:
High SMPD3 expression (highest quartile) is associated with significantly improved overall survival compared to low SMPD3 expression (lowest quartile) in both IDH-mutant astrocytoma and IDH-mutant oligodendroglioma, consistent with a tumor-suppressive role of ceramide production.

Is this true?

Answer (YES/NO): YES